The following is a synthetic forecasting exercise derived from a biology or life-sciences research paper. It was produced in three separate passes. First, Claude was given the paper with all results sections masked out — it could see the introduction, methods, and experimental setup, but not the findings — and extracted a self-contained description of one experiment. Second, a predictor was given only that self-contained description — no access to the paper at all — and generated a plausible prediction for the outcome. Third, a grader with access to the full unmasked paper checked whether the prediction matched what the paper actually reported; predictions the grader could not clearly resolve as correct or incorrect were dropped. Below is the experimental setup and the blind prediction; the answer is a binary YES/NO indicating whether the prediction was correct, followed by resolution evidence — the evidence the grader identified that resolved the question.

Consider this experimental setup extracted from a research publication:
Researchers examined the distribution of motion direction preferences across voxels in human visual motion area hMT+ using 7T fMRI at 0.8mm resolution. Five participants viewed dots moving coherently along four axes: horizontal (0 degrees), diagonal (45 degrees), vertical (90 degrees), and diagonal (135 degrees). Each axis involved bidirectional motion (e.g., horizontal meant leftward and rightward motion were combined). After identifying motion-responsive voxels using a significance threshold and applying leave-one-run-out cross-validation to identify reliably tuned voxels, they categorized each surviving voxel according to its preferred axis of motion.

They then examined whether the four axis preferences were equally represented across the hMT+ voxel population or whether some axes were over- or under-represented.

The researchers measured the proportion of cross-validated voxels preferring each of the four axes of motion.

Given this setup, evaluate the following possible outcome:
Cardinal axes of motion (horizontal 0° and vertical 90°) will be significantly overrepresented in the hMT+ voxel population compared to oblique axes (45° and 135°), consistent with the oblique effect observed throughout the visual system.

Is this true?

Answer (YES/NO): NO